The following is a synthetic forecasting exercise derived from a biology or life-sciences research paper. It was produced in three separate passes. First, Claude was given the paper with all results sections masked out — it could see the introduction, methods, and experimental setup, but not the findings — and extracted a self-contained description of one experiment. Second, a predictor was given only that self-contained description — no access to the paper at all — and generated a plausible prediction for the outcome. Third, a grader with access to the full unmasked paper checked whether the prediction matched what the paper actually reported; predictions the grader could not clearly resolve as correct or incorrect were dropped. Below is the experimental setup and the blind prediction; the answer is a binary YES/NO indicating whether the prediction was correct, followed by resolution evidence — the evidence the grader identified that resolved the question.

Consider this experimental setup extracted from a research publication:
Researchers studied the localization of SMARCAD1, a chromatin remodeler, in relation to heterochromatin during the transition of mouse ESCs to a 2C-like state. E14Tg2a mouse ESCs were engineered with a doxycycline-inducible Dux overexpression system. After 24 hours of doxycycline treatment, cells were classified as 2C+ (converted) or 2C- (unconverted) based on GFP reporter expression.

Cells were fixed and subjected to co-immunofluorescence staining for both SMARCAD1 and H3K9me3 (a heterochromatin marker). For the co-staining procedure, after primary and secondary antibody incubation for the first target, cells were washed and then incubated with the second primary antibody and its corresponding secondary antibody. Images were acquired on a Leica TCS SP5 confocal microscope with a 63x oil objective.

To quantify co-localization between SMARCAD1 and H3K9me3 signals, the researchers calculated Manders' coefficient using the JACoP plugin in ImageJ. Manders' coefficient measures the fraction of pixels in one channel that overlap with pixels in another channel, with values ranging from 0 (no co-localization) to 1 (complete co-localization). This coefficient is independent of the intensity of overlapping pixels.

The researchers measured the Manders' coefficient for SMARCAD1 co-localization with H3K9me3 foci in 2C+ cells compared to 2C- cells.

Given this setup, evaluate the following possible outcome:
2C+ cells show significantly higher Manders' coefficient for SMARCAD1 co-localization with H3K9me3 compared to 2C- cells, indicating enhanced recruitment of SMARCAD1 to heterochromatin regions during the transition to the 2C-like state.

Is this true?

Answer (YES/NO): NO